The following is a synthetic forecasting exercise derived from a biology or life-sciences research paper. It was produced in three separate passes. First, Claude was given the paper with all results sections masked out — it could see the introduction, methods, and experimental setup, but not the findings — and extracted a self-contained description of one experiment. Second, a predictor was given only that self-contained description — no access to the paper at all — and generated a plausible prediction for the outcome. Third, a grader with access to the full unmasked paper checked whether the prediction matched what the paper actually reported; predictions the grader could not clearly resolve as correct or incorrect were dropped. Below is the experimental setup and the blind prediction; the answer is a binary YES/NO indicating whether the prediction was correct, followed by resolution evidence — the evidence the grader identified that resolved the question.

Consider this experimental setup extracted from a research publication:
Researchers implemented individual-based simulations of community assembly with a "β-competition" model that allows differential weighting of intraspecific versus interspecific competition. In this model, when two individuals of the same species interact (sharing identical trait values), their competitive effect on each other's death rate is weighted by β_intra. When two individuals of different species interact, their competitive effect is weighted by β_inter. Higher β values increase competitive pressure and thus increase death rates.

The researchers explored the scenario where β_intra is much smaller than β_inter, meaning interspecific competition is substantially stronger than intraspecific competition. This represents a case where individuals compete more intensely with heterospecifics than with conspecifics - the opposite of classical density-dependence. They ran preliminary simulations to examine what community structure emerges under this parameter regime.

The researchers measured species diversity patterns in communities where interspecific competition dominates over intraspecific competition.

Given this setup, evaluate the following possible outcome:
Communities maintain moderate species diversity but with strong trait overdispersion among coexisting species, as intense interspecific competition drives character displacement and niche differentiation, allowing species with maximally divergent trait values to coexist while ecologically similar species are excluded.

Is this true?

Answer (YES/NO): NO